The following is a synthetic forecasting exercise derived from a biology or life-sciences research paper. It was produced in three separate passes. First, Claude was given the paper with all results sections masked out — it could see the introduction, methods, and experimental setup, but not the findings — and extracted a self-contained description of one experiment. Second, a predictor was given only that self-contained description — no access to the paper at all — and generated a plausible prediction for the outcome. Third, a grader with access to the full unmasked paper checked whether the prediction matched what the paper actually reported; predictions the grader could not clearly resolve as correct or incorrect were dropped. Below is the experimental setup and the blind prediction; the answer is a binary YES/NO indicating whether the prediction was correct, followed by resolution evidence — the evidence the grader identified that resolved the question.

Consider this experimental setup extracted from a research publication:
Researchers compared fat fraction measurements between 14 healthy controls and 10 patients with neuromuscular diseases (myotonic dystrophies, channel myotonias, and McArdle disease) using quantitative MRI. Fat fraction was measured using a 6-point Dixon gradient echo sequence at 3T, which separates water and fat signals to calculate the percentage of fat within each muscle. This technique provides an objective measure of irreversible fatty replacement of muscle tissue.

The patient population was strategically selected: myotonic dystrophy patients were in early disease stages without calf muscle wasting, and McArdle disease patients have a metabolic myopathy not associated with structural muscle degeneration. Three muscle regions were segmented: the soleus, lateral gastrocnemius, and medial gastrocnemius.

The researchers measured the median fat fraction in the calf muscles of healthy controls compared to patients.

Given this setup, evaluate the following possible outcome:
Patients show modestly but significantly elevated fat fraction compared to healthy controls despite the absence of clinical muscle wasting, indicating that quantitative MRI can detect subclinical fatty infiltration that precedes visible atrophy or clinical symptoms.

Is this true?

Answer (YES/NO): NO